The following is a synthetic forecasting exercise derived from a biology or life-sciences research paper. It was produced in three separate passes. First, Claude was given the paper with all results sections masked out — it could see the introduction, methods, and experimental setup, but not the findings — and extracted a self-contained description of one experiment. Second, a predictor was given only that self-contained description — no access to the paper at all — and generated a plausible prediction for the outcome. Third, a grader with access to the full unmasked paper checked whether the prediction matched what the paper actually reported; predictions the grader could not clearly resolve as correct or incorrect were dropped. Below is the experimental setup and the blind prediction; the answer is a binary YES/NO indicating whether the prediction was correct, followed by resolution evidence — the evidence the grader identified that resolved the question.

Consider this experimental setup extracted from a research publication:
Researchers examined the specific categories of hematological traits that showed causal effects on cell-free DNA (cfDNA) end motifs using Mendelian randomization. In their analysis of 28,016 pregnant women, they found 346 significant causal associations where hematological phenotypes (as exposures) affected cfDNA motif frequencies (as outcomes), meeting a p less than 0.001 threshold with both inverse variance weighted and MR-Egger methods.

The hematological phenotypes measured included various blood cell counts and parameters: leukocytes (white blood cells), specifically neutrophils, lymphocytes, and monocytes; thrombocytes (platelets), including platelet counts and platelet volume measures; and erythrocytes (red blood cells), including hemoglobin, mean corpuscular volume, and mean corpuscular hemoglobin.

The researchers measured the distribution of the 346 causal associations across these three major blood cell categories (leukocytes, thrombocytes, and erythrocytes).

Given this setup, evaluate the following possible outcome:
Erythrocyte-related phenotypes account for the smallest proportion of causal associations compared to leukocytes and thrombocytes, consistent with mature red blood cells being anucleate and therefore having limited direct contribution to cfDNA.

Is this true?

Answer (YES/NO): YES